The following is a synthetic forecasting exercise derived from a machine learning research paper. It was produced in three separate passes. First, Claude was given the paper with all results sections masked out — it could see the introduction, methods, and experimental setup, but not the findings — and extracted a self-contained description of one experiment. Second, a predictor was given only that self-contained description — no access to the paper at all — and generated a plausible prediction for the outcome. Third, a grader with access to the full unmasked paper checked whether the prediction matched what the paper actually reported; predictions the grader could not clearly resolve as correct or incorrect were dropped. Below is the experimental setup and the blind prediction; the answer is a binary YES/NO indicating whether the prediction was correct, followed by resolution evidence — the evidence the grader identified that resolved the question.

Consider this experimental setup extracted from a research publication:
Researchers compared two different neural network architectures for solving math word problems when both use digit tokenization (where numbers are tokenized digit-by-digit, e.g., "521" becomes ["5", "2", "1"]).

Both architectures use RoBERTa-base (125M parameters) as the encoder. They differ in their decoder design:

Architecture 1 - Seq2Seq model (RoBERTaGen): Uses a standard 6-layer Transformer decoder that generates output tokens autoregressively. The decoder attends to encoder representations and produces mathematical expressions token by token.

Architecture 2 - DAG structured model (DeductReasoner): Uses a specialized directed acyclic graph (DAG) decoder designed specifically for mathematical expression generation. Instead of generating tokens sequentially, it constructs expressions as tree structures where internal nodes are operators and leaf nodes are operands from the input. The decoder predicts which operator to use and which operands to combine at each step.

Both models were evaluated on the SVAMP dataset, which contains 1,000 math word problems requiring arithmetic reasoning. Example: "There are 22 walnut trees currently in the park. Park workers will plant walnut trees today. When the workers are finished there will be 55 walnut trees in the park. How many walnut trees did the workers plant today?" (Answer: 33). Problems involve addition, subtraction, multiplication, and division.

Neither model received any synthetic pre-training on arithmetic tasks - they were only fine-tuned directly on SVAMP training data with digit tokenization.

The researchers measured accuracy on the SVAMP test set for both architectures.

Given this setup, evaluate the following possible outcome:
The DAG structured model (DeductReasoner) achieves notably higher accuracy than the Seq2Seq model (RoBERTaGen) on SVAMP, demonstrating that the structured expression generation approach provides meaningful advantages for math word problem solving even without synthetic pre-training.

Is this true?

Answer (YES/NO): YES